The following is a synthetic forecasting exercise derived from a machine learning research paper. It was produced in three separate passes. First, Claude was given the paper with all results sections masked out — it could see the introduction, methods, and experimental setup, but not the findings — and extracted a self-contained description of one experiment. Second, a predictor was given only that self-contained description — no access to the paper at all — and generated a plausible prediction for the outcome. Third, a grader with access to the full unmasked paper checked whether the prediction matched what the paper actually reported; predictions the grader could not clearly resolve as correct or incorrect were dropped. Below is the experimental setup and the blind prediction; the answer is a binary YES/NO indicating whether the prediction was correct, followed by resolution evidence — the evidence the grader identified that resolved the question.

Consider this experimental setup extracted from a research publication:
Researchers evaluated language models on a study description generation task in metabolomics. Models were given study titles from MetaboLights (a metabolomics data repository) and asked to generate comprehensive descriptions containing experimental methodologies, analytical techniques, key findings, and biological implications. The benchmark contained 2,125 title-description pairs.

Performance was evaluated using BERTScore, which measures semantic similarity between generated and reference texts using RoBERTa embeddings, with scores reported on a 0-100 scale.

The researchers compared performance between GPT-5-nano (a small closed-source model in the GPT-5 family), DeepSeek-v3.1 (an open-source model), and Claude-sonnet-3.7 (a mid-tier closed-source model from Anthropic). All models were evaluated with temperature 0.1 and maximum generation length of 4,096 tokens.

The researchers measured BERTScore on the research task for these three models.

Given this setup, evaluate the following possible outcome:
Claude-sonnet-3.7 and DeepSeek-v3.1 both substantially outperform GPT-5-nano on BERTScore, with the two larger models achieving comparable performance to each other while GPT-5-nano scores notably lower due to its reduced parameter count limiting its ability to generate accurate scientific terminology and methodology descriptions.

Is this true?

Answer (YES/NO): NO